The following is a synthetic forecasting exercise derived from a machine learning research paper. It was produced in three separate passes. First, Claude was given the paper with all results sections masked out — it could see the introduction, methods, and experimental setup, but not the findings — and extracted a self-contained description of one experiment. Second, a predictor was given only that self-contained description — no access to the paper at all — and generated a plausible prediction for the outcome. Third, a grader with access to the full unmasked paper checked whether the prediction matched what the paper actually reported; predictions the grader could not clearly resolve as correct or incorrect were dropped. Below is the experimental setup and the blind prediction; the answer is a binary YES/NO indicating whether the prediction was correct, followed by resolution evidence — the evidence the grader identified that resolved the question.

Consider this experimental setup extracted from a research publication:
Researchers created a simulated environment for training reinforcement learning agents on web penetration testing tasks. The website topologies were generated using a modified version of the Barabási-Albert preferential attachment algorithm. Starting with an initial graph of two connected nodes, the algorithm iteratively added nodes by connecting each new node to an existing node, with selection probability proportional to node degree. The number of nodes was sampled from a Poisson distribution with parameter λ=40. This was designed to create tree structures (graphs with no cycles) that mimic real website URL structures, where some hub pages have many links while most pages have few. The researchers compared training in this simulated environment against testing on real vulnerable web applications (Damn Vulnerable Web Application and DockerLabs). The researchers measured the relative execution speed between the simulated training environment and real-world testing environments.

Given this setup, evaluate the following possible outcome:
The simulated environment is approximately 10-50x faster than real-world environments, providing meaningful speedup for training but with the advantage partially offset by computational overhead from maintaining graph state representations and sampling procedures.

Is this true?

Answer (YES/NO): NO